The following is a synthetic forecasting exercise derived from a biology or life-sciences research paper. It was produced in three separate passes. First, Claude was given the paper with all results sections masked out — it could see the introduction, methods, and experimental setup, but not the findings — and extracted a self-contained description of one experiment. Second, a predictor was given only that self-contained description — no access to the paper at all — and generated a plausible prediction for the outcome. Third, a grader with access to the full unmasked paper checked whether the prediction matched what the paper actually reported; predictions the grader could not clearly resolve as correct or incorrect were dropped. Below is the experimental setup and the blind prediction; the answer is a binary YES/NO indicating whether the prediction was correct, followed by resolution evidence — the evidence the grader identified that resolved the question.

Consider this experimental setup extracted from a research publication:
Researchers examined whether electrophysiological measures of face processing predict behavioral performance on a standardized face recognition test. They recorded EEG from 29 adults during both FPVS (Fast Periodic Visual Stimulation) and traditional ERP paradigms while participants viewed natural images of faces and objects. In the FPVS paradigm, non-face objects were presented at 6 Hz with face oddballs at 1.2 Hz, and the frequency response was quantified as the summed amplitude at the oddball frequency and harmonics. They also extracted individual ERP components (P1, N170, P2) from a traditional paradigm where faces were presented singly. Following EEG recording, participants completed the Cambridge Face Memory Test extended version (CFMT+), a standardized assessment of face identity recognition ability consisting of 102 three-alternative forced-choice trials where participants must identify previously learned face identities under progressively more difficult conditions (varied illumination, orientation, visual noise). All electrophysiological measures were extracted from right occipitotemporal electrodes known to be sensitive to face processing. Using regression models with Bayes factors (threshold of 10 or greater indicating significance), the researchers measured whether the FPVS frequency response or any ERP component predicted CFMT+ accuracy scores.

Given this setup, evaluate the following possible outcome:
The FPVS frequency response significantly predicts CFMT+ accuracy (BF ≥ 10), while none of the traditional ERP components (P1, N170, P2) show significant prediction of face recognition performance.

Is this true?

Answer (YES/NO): NO